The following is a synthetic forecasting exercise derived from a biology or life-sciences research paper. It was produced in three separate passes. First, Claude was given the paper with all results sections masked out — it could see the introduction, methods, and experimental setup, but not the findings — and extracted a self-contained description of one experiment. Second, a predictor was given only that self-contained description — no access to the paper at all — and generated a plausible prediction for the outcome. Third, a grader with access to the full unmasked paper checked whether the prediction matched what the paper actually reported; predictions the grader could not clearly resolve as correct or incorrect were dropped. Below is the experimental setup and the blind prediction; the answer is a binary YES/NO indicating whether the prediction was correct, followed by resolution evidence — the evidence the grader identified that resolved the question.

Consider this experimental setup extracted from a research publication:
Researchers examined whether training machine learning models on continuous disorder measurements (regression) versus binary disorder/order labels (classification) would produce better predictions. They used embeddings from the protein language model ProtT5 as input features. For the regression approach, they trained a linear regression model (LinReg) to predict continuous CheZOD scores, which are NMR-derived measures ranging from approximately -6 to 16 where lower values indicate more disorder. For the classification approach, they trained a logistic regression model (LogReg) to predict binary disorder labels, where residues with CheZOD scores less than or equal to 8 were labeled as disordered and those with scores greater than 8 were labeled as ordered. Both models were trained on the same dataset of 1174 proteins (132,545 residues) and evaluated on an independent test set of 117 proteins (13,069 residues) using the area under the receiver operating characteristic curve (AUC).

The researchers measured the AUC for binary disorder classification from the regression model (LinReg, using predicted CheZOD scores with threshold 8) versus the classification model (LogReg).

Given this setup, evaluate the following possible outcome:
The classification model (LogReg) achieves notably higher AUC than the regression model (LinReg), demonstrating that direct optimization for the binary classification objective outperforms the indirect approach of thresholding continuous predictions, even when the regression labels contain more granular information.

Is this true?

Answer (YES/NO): NO